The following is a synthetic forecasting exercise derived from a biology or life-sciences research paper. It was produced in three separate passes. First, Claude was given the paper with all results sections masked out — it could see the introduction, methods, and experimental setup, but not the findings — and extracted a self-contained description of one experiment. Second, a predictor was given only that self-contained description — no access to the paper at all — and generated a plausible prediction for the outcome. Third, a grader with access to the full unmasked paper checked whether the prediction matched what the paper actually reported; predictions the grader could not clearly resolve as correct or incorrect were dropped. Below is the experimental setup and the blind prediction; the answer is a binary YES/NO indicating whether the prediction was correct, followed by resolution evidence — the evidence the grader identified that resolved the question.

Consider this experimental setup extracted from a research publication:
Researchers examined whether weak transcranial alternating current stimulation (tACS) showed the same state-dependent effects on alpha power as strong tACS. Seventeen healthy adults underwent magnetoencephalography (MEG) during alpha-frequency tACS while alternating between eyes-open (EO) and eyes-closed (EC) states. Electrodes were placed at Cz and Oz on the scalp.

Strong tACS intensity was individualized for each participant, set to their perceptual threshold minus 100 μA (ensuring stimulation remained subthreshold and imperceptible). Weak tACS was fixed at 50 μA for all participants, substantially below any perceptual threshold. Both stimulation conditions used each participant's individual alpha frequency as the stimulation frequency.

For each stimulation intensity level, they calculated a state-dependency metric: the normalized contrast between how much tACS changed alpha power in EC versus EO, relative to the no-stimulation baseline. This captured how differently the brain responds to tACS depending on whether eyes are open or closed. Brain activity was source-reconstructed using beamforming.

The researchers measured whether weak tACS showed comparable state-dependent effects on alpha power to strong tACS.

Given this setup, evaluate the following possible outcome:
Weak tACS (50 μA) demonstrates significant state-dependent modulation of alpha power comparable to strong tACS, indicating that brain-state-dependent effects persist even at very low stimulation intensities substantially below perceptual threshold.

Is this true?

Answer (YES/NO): NO